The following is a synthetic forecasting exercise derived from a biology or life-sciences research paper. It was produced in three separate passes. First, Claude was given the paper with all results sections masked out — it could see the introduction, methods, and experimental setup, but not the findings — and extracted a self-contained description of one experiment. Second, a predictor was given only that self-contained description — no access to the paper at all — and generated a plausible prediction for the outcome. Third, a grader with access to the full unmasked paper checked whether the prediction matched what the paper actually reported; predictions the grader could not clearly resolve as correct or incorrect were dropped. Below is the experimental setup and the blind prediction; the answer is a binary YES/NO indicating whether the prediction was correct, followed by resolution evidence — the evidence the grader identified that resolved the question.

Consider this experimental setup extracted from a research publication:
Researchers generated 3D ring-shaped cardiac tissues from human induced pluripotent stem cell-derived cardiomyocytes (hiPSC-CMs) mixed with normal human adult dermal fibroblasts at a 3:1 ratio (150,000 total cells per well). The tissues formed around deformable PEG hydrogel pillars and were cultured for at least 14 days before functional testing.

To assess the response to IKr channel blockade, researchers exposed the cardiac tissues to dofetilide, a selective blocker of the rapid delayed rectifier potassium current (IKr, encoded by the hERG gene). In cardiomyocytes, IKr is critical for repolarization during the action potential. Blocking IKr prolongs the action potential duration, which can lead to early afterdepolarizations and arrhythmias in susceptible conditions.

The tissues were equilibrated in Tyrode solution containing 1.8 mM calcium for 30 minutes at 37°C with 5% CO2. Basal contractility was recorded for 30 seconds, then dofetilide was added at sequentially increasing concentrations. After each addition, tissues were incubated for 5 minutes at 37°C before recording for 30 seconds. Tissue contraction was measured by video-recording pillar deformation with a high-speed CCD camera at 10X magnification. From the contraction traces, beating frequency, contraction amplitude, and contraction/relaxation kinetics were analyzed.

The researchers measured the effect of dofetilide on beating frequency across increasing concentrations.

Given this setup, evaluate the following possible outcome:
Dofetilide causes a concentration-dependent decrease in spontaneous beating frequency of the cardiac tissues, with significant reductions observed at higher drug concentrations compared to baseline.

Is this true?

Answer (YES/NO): NO